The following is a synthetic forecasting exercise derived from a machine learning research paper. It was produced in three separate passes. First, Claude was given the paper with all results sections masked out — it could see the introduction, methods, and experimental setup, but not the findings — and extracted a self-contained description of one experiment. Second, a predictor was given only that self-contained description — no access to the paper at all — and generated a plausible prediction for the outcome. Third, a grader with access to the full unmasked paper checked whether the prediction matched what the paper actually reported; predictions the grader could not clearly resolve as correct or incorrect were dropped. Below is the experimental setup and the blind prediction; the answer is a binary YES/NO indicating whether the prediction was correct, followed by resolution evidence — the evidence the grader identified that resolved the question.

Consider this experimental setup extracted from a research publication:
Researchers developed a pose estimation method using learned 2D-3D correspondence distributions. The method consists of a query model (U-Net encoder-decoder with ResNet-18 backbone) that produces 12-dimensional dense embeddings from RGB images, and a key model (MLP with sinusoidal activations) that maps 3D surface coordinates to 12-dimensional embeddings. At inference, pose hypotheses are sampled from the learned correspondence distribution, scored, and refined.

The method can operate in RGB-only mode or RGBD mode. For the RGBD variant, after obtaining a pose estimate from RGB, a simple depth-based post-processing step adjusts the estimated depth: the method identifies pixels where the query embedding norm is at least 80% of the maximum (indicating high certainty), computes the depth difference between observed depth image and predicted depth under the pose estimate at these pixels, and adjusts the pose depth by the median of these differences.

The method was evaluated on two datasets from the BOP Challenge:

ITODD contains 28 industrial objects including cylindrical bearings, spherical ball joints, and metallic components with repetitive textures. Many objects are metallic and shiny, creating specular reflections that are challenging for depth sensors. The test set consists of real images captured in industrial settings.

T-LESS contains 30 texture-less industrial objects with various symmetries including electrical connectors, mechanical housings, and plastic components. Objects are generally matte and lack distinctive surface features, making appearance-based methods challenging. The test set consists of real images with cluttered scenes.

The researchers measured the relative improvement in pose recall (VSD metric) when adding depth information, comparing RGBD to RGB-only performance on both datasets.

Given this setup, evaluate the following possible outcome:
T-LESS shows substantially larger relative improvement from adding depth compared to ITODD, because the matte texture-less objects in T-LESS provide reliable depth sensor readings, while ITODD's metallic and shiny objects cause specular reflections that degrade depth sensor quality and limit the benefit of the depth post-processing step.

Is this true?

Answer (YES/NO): NO